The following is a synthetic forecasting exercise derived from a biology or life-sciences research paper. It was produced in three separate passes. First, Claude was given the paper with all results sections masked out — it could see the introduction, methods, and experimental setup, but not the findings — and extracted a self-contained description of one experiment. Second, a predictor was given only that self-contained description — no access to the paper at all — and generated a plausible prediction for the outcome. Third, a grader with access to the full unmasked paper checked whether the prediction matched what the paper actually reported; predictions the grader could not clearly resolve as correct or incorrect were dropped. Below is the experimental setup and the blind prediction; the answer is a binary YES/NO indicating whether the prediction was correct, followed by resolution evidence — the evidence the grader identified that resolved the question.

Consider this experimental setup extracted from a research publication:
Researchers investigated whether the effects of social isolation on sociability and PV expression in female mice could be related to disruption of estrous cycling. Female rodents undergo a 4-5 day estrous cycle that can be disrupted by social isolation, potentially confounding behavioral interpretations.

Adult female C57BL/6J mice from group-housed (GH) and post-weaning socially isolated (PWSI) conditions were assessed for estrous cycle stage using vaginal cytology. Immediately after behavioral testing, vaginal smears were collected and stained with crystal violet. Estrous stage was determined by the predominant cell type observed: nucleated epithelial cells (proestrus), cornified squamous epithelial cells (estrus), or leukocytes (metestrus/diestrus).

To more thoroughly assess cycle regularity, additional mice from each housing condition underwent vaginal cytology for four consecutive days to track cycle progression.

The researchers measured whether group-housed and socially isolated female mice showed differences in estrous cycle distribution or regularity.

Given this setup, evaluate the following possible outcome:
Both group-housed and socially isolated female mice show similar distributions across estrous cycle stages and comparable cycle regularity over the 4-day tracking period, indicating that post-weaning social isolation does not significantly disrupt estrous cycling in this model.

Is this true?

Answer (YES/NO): YES